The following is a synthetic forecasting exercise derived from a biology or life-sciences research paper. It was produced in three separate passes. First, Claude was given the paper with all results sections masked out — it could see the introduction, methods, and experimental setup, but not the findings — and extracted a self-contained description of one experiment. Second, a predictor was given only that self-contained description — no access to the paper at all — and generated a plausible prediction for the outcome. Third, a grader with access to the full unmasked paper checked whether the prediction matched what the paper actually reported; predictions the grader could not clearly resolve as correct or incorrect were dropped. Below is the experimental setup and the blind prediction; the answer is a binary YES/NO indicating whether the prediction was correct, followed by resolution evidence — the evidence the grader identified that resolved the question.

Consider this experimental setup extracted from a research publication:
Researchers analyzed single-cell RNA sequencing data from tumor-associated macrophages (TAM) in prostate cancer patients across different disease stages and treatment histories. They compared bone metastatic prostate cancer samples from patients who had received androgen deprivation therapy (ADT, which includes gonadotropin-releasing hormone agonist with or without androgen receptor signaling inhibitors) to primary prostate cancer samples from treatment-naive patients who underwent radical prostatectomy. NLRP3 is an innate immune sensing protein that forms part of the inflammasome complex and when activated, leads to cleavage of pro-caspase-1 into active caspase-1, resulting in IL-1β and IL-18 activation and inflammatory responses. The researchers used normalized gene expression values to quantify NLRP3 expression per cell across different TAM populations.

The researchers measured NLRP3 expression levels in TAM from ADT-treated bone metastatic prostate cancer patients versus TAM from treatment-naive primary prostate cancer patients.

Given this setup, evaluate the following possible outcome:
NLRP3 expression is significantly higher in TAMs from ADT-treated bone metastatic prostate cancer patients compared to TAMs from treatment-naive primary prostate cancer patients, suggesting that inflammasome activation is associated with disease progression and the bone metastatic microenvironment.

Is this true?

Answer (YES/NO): NO